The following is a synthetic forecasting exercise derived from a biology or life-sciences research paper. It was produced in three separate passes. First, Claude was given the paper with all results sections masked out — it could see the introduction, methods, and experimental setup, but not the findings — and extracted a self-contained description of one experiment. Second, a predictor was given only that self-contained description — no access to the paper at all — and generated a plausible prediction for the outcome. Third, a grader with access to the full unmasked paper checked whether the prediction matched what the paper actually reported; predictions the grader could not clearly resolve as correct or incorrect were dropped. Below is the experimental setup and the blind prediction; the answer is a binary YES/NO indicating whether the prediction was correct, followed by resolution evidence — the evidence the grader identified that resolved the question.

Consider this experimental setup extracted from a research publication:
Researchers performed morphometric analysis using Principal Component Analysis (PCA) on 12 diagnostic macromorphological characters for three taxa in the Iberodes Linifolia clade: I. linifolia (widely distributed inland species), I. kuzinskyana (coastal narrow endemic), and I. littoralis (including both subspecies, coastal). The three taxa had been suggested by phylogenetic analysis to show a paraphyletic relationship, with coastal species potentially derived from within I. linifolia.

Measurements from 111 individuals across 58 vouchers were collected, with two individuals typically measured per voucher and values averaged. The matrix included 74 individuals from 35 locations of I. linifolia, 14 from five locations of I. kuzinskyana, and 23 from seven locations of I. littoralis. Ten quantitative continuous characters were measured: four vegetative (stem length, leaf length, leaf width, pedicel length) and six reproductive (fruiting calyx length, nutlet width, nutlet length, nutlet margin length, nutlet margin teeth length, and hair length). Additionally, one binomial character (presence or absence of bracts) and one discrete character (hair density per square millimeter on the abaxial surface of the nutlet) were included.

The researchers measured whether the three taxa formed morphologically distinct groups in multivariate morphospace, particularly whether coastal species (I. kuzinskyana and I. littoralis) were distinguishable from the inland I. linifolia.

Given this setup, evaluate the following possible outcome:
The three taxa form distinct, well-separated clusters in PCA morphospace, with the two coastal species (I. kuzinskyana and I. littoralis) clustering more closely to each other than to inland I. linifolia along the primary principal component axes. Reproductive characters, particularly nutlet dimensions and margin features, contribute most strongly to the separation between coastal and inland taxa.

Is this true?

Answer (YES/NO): NO